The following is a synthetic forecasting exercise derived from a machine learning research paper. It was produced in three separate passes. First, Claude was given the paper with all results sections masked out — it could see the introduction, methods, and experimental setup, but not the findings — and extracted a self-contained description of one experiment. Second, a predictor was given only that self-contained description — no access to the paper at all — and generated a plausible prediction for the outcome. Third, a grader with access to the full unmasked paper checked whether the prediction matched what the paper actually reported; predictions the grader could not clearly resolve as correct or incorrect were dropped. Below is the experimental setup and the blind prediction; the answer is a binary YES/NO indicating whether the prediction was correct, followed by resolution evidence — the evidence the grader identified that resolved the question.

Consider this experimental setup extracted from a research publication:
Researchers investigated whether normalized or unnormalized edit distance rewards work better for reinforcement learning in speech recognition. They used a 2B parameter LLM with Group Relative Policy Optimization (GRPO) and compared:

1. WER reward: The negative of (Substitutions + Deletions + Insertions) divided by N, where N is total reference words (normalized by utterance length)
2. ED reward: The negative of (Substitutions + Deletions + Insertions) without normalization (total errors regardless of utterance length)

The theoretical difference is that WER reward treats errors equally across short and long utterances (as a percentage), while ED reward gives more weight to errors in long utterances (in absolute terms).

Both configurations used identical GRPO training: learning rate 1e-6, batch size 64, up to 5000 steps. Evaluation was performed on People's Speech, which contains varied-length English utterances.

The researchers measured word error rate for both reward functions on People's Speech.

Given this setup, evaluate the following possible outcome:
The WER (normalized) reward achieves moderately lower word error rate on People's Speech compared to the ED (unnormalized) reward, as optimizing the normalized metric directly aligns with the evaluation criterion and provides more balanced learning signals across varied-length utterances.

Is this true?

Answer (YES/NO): NO